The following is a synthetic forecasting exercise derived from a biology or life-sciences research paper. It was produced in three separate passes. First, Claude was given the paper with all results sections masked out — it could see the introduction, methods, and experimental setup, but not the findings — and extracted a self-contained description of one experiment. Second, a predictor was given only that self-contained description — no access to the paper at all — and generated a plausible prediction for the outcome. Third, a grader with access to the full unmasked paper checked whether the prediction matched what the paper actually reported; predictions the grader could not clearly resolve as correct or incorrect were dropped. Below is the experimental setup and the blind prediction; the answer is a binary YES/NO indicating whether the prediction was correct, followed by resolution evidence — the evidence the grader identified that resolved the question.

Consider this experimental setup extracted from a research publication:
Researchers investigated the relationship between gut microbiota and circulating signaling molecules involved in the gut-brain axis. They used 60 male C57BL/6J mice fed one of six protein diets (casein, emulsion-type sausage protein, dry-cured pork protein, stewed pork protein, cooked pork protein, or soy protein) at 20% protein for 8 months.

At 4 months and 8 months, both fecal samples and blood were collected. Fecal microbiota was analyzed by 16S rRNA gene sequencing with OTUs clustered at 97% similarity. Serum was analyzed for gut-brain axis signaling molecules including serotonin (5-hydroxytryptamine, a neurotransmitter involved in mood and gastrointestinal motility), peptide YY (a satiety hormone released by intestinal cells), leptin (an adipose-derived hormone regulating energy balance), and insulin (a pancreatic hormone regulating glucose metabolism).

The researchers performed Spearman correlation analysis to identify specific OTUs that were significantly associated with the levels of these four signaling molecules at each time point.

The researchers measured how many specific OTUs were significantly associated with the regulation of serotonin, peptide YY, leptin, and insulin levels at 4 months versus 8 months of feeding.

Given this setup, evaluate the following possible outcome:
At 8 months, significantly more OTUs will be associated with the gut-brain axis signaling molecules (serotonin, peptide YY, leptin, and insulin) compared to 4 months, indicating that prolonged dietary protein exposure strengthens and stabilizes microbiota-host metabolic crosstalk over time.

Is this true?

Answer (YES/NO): YES